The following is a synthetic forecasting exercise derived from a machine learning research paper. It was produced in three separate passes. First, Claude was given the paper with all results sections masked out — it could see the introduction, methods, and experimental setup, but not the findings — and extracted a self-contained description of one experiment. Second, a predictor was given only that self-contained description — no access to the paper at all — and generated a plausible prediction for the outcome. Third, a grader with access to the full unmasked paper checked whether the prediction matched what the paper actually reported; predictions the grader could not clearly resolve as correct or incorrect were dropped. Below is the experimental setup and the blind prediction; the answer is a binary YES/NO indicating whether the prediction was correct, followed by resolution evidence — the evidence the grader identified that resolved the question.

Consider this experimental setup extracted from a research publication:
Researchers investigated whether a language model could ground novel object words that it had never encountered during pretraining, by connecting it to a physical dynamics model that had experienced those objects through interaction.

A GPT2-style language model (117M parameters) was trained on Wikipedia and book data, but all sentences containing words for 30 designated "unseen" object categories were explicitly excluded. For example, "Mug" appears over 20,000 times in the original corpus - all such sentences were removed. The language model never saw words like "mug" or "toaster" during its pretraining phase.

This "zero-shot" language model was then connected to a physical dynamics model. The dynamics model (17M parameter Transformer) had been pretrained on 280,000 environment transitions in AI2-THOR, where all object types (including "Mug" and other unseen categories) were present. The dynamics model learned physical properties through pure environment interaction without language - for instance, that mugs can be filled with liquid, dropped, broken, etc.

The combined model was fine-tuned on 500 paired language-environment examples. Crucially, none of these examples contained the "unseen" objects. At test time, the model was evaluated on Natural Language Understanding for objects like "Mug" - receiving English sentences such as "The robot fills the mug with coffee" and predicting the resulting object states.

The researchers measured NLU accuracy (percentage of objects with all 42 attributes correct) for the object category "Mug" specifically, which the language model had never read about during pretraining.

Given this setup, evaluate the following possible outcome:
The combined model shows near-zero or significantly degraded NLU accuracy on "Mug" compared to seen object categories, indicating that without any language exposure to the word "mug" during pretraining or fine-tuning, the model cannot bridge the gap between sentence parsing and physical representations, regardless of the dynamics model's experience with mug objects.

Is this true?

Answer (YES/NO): NO